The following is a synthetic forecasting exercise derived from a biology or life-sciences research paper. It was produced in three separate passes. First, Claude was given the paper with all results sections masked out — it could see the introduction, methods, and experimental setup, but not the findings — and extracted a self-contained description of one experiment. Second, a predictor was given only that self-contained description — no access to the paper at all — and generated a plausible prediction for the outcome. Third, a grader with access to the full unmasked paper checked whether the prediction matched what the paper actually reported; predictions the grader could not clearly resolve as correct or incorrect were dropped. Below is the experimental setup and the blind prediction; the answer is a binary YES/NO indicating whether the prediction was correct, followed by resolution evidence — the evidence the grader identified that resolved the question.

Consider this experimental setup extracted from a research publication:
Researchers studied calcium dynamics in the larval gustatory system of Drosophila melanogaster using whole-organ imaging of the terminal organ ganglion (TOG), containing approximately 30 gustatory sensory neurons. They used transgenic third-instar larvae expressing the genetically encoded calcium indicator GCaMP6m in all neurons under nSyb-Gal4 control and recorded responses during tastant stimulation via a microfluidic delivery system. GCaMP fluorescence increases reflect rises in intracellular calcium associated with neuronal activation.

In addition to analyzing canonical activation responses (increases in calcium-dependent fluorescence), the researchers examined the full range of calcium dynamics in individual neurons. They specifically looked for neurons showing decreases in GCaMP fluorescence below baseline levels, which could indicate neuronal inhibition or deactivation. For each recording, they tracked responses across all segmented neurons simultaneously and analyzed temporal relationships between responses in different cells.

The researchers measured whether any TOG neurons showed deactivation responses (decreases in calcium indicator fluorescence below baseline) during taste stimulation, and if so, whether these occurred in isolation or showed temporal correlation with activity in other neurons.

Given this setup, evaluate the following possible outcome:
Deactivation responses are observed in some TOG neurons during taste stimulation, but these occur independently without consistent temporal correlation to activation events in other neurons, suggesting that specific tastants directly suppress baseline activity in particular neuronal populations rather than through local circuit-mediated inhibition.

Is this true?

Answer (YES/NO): NO